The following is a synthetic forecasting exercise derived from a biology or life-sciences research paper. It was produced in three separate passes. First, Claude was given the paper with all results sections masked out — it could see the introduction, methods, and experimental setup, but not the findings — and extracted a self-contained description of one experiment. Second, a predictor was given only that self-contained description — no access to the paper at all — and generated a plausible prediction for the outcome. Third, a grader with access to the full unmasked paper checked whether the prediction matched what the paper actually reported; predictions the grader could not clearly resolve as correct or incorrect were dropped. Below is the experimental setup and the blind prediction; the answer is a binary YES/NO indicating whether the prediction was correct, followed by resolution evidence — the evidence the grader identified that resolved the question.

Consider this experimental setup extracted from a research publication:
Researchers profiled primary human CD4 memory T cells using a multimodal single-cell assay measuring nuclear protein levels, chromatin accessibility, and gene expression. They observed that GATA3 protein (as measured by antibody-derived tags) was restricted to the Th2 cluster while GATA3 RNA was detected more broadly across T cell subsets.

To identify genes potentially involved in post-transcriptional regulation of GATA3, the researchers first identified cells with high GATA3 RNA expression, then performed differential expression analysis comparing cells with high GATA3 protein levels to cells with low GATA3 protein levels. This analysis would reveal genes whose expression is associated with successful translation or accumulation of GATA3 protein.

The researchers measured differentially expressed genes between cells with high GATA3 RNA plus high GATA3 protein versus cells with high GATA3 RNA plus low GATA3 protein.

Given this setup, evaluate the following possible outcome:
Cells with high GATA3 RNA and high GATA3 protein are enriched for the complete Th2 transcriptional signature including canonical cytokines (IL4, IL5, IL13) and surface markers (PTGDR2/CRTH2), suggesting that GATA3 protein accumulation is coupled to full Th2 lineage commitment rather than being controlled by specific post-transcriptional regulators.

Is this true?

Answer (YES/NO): NO